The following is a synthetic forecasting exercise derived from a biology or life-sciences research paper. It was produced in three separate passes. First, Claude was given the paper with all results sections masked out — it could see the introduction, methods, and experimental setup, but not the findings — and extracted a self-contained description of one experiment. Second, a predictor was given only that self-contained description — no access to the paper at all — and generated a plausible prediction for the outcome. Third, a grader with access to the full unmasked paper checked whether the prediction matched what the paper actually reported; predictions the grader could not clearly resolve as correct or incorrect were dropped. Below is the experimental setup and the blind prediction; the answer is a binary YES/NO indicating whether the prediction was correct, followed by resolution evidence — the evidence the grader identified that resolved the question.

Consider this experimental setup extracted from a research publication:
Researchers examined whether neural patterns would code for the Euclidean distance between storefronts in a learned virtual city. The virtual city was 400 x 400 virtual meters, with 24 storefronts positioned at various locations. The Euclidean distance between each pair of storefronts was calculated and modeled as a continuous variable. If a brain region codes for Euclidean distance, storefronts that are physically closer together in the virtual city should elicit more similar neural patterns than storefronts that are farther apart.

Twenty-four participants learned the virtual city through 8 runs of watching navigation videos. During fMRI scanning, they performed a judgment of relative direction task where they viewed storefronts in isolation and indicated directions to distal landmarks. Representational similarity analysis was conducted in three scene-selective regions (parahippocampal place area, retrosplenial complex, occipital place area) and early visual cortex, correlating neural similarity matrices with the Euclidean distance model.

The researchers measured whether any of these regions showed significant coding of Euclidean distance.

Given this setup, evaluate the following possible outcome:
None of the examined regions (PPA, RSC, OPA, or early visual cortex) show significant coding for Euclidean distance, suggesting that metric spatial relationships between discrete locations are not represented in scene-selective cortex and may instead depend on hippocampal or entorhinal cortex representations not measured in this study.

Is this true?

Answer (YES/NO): NO